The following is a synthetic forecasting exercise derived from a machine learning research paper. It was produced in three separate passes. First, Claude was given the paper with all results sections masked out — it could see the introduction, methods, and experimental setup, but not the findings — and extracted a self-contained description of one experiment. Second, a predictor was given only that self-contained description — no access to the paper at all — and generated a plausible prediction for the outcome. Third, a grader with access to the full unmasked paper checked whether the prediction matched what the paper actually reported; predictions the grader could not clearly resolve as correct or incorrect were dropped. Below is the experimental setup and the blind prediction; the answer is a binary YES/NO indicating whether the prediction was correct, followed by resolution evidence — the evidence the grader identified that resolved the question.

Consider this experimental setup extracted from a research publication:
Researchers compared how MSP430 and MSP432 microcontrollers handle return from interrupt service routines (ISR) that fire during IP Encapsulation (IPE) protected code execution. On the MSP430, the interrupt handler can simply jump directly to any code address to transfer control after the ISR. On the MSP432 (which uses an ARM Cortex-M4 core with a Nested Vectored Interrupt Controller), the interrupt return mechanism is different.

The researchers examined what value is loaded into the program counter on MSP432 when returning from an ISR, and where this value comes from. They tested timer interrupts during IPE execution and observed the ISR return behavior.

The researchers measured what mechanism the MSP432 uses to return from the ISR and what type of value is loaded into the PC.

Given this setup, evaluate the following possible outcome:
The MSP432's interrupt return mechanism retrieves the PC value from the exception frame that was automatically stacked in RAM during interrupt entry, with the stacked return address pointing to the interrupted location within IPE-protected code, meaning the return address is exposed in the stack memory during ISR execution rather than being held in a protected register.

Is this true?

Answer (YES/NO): YES